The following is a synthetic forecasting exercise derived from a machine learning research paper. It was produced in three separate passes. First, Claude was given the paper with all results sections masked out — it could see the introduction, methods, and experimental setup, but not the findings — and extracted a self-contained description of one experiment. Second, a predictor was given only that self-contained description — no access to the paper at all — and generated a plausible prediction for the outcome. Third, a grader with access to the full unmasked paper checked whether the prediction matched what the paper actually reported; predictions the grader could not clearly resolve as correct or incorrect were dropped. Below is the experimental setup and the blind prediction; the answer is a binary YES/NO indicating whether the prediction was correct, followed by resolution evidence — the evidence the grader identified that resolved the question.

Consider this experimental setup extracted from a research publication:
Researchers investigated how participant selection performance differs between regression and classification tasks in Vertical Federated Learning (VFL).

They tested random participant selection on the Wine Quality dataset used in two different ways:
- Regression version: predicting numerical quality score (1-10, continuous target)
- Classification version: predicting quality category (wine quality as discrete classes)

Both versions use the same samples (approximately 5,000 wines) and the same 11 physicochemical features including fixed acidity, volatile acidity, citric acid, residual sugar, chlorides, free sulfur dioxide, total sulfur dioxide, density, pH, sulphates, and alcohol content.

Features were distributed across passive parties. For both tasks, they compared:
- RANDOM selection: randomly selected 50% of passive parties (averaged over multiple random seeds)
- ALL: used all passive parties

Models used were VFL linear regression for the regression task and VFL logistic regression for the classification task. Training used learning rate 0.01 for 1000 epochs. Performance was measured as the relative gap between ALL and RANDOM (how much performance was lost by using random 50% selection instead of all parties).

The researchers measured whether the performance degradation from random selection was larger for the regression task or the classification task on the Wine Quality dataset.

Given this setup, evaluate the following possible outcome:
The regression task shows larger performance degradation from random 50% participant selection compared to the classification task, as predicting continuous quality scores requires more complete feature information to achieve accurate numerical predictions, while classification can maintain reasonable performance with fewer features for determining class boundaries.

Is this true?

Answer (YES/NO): YES